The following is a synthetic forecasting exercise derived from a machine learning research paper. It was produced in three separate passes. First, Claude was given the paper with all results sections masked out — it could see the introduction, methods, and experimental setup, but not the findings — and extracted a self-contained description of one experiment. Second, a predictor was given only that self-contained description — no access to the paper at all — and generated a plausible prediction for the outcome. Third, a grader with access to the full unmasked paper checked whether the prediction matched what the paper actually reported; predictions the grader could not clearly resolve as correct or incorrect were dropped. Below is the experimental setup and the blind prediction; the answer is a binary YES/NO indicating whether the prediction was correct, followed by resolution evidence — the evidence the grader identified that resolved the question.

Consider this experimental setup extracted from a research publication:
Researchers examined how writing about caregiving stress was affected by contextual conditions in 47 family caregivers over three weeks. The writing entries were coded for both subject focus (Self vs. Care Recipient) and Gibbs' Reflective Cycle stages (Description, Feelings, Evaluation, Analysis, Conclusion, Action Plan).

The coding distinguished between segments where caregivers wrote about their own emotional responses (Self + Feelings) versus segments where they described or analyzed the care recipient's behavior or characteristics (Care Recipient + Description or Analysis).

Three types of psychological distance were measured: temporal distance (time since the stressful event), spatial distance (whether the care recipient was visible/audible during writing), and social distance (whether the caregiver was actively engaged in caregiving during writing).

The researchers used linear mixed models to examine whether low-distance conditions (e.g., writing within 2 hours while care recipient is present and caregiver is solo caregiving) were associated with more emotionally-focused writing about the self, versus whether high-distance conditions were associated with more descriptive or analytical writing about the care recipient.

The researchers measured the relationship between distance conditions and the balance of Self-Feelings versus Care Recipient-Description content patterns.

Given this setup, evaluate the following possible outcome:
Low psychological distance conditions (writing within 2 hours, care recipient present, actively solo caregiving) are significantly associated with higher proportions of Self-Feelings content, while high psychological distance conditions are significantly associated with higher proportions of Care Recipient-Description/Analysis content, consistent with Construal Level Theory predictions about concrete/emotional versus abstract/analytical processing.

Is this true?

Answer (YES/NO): NO